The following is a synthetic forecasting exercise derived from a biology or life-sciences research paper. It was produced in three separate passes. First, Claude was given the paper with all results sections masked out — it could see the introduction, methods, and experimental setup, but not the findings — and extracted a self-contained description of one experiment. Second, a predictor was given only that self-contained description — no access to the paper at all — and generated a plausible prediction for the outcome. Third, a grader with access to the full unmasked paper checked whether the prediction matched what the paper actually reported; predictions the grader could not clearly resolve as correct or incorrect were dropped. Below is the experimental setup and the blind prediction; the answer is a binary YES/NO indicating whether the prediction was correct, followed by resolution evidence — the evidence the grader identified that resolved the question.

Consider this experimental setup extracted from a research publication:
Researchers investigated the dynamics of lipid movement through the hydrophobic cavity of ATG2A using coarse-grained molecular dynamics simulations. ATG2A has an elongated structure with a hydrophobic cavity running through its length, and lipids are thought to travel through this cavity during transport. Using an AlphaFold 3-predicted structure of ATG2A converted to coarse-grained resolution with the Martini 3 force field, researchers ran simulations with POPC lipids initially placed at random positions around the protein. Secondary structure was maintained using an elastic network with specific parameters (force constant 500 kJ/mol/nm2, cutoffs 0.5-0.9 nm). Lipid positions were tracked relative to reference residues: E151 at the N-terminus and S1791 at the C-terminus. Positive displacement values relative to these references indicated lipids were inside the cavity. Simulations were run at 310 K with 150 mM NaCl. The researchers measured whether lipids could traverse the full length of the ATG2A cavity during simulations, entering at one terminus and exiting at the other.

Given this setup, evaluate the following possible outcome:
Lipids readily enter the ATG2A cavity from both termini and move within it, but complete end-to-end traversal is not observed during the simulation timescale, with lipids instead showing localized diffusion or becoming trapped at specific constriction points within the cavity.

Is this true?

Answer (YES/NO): YES